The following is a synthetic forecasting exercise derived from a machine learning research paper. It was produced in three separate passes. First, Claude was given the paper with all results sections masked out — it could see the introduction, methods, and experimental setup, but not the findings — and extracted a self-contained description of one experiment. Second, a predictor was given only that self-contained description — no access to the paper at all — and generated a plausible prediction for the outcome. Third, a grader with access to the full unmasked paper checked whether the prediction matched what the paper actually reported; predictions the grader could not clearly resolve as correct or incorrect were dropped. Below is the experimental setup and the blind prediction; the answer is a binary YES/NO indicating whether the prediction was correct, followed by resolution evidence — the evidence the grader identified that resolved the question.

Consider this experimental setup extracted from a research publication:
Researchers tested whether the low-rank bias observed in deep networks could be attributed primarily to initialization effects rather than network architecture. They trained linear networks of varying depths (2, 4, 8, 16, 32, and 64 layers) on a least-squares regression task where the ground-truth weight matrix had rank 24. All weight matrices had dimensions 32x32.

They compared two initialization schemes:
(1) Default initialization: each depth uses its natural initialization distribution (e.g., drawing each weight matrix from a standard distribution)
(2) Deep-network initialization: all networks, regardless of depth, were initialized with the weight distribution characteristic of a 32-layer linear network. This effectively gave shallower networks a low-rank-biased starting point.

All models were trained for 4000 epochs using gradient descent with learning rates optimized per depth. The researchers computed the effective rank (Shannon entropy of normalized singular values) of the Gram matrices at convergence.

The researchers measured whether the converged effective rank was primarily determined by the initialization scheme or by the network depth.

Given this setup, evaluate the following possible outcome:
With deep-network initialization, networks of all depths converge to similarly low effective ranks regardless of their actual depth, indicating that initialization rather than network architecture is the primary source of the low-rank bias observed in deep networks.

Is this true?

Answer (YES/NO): NO